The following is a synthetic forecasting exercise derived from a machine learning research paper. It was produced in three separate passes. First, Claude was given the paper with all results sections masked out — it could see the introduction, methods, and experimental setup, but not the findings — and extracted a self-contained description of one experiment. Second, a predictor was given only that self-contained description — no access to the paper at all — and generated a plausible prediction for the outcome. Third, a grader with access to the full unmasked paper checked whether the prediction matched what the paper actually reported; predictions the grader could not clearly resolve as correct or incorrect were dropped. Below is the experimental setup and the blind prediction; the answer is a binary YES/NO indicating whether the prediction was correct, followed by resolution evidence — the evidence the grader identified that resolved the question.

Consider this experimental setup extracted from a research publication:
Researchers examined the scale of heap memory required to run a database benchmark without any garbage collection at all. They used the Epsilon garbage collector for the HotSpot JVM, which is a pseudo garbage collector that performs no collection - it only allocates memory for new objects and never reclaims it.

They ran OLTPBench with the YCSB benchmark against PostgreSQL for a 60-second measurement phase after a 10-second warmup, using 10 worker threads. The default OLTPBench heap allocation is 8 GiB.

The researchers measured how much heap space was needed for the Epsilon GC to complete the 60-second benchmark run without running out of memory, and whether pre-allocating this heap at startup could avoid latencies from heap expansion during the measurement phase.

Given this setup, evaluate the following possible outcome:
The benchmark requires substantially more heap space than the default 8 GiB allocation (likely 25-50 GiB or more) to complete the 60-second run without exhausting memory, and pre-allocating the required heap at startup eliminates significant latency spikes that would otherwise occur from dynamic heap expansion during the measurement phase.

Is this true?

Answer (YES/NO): NO